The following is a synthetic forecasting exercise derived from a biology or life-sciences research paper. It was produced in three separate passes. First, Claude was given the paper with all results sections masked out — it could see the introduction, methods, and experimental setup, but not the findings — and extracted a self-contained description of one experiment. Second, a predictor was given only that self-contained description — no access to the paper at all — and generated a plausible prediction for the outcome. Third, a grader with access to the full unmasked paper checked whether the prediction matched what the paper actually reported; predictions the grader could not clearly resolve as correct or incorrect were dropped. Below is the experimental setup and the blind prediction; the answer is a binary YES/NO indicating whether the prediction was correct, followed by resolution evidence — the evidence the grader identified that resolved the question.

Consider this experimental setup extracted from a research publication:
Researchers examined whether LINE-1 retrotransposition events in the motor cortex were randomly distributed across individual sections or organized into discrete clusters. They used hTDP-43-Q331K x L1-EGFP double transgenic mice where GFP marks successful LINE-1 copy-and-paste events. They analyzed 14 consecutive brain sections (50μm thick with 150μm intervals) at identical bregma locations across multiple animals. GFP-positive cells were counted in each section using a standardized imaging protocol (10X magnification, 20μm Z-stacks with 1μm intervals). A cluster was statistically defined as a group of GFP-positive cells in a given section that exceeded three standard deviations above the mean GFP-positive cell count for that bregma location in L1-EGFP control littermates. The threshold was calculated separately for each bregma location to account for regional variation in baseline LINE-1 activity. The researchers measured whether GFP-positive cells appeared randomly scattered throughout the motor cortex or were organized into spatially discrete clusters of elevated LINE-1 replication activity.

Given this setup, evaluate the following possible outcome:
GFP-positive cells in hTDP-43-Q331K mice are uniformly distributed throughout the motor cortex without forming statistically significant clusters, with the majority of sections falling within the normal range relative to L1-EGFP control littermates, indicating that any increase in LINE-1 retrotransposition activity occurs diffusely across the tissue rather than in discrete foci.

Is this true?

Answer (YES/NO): NO